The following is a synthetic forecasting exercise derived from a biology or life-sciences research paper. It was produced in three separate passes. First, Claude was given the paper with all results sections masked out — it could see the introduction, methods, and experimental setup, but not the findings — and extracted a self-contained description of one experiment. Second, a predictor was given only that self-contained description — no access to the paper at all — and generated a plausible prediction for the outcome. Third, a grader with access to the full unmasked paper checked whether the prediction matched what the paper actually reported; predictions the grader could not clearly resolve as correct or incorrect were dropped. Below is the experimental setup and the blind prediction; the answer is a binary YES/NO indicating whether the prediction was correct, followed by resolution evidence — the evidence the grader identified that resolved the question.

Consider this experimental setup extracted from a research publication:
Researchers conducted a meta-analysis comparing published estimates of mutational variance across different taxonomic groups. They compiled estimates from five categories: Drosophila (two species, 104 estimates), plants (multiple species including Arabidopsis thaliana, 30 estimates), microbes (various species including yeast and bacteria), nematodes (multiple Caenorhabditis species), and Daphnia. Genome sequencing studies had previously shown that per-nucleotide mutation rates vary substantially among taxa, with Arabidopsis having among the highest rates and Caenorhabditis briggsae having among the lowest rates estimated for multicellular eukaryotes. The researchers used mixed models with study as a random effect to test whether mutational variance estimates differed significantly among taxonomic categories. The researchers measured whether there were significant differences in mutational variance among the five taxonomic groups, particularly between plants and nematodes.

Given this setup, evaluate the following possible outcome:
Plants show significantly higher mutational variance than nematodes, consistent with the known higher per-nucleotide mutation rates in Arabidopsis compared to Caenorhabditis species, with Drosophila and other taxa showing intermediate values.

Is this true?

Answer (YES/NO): NO